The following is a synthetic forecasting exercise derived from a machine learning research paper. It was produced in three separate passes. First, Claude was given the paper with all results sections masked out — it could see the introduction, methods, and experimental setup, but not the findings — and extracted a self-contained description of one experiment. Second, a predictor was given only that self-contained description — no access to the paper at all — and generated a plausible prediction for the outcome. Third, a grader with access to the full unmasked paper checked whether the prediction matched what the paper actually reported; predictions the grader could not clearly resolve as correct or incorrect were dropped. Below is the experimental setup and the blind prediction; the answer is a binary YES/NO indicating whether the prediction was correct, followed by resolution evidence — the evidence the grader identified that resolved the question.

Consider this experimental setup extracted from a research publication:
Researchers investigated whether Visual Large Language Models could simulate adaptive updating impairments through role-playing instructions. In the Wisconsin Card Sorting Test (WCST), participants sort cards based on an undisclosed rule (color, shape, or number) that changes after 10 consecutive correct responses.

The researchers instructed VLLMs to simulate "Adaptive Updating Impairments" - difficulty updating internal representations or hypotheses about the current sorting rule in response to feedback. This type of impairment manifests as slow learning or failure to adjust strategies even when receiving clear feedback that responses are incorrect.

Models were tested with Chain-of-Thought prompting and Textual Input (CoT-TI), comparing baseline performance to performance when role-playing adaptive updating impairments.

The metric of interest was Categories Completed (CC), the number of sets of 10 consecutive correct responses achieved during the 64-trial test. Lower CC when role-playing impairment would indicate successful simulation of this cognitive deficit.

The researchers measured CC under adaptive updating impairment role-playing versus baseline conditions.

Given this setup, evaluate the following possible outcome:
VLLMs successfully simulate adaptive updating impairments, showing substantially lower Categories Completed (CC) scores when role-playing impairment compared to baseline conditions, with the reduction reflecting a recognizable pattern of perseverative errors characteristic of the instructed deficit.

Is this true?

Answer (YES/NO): NO